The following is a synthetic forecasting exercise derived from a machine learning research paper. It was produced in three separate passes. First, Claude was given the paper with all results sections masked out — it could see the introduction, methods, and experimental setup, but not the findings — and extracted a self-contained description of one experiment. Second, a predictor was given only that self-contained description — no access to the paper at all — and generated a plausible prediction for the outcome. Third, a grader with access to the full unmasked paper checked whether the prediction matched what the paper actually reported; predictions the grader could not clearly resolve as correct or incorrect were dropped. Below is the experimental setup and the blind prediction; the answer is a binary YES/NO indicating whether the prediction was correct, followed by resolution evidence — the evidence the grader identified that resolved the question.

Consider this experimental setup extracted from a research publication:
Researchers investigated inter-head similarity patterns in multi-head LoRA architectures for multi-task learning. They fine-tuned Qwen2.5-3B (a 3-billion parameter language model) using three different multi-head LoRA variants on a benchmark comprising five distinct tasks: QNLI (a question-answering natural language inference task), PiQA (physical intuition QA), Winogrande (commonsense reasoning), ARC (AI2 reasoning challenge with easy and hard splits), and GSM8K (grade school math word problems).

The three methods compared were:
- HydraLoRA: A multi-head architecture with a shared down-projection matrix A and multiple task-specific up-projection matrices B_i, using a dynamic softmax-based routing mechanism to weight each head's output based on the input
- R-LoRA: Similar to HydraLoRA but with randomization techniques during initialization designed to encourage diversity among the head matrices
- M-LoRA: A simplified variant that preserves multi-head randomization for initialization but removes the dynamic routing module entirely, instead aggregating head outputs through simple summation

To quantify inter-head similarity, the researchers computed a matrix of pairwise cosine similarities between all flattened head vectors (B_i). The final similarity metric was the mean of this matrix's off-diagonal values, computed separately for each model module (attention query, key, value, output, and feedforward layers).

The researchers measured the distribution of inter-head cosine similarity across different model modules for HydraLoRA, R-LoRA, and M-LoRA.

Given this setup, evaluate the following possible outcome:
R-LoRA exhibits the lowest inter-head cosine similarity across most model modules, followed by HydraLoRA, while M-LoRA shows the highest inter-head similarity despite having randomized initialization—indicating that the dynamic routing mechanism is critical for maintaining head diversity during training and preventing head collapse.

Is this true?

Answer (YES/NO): YES